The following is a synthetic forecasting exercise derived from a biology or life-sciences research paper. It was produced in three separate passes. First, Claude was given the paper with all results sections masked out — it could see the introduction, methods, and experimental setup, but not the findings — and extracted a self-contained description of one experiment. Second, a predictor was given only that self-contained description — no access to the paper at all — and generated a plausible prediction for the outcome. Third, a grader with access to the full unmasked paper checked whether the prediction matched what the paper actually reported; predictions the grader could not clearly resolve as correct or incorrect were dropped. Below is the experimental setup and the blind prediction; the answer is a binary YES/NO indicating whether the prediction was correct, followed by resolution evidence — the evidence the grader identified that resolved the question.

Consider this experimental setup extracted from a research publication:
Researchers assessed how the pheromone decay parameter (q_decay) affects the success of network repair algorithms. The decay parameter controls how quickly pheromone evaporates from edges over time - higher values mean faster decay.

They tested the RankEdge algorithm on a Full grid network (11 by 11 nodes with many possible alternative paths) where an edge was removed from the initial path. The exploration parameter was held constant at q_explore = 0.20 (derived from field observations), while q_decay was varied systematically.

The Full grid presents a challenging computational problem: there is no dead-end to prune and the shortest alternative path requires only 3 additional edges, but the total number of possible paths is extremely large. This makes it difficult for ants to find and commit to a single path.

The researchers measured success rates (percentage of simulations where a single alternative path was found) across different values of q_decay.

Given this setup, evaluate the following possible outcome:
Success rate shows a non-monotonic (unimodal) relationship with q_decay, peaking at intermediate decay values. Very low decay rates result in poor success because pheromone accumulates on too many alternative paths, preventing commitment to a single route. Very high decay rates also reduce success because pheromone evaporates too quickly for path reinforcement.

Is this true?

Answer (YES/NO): NO